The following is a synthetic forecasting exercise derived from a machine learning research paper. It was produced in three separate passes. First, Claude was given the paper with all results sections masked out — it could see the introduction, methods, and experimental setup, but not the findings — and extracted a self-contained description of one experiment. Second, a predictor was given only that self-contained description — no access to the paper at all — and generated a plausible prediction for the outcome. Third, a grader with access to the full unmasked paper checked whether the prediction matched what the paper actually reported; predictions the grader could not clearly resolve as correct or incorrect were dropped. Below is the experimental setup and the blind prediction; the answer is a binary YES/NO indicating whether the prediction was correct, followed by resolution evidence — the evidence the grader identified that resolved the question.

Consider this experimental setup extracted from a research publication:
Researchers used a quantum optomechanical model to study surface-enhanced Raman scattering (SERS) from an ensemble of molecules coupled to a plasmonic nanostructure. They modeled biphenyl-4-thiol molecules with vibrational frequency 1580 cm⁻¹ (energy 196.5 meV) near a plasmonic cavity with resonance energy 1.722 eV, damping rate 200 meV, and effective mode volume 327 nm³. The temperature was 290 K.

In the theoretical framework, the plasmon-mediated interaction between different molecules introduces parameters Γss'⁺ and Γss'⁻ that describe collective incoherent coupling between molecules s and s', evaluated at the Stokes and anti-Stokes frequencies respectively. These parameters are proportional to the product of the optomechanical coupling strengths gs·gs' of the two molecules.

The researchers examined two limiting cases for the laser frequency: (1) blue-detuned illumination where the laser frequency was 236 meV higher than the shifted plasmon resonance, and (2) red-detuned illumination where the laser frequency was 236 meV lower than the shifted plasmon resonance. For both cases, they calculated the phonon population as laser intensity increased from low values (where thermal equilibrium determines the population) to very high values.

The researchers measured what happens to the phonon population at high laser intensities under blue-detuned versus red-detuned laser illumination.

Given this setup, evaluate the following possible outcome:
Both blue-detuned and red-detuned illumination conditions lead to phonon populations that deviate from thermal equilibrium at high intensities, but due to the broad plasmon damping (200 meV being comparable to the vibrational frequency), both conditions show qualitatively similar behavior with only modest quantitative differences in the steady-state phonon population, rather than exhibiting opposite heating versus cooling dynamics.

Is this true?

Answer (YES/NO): NO